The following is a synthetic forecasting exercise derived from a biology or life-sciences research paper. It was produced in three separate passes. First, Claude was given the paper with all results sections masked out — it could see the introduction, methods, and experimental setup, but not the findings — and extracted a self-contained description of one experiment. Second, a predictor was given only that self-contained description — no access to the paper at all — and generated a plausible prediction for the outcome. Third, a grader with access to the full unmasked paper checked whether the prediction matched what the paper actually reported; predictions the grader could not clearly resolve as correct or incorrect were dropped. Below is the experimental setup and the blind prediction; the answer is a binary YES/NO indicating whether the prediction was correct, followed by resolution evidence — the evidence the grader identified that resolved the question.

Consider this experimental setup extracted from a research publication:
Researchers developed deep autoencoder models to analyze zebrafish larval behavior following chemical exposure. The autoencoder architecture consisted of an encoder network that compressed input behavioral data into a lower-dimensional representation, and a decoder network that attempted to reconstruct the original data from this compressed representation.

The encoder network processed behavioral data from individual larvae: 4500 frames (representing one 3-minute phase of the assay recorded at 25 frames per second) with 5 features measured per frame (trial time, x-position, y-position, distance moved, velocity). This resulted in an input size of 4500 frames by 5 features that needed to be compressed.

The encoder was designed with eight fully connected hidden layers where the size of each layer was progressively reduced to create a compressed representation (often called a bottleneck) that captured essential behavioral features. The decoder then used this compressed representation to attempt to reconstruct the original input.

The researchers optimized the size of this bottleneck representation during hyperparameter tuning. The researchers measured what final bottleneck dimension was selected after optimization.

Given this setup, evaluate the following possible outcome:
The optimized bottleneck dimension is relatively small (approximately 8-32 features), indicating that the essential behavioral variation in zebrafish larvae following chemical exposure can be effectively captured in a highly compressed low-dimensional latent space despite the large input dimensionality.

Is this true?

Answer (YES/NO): NO